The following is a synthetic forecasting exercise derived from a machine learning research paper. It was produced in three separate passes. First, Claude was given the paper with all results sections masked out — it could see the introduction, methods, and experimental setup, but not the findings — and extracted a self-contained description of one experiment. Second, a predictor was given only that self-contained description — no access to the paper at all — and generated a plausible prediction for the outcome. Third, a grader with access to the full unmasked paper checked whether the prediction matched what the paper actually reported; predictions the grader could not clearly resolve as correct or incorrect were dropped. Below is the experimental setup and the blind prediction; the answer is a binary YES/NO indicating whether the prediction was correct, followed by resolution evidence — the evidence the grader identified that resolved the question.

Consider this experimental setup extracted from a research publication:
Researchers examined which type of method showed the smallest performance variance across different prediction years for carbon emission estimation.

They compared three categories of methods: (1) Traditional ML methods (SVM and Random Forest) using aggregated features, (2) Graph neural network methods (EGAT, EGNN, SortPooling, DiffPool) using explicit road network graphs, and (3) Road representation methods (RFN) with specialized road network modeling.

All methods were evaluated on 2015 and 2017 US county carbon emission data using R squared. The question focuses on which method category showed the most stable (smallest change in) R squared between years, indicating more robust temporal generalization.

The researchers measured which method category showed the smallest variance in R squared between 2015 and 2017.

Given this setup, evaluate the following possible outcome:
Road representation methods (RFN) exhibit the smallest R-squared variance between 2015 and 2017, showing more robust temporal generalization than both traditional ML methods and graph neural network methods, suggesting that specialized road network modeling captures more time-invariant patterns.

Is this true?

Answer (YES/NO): NO